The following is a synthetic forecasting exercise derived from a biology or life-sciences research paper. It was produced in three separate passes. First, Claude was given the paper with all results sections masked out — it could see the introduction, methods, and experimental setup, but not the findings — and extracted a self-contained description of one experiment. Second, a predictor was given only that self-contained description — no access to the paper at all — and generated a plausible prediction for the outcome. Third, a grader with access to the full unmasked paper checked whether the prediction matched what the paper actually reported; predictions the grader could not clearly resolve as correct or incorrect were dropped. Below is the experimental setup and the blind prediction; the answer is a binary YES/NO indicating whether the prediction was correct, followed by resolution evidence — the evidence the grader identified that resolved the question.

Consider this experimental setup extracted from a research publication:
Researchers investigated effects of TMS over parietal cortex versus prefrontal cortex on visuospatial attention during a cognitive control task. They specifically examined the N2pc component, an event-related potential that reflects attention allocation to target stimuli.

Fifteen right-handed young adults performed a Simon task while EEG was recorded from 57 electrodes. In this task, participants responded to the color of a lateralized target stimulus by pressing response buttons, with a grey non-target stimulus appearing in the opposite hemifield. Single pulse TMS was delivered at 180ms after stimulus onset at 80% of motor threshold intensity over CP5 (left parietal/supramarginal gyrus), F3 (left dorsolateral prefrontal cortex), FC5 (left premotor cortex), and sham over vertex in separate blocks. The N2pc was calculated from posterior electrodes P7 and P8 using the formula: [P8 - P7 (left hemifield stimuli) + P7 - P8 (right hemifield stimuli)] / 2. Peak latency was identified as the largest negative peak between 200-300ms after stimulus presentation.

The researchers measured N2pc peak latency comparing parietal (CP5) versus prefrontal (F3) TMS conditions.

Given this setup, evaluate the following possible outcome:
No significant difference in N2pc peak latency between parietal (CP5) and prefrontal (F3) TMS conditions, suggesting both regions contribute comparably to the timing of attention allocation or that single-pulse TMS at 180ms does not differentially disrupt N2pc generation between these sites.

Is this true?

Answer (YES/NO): NO